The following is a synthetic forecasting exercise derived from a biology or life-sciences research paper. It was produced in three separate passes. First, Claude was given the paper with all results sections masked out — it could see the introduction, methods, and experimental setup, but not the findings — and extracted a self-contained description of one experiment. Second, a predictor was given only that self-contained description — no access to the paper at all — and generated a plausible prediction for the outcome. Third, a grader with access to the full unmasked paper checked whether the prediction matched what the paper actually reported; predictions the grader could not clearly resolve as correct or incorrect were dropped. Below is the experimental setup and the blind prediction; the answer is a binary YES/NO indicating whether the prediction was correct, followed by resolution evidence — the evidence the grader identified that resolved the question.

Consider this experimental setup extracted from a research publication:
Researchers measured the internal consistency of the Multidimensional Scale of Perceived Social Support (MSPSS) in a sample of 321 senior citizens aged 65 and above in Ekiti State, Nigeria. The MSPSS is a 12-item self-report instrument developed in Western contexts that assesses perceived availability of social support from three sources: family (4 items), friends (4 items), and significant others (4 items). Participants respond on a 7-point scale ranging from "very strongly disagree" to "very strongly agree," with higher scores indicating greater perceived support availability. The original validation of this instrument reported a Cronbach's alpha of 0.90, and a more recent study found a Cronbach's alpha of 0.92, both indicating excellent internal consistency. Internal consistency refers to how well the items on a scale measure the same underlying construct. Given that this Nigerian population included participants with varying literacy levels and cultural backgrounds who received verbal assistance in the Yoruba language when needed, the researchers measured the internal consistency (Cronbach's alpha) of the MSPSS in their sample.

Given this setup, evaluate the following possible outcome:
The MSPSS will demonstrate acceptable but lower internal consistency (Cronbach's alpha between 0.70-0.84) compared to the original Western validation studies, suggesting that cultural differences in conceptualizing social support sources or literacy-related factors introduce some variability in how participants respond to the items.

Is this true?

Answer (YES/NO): NO